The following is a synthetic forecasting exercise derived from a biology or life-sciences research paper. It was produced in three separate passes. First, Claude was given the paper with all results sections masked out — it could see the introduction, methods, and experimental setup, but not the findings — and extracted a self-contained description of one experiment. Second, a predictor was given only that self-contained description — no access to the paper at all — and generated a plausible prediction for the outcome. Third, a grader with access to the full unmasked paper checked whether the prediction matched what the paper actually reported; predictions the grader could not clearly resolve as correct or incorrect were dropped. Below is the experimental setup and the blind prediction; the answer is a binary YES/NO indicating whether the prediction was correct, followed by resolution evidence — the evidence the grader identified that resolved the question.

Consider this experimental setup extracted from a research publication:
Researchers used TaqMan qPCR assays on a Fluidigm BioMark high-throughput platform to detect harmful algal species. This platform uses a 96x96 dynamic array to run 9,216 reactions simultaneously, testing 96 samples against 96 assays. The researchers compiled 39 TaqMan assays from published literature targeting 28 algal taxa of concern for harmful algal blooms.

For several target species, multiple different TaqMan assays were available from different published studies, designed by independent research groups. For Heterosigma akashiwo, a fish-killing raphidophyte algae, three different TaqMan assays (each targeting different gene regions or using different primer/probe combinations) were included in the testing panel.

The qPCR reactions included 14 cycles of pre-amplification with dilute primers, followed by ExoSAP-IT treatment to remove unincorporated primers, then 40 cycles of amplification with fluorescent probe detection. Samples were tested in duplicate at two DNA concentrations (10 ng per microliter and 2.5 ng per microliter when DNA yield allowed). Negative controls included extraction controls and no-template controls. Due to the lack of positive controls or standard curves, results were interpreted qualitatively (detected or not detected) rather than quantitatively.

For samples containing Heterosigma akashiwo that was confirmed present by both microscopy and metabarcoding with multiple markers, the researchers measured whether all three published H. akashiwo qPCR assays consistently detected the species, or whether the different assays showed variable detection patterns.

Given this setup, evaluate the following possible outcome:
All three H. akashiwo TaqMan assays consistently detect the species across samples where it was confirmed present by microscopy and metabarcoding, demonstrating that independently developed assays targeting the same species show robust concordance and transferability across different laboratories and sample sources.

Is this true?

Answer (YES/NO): NO